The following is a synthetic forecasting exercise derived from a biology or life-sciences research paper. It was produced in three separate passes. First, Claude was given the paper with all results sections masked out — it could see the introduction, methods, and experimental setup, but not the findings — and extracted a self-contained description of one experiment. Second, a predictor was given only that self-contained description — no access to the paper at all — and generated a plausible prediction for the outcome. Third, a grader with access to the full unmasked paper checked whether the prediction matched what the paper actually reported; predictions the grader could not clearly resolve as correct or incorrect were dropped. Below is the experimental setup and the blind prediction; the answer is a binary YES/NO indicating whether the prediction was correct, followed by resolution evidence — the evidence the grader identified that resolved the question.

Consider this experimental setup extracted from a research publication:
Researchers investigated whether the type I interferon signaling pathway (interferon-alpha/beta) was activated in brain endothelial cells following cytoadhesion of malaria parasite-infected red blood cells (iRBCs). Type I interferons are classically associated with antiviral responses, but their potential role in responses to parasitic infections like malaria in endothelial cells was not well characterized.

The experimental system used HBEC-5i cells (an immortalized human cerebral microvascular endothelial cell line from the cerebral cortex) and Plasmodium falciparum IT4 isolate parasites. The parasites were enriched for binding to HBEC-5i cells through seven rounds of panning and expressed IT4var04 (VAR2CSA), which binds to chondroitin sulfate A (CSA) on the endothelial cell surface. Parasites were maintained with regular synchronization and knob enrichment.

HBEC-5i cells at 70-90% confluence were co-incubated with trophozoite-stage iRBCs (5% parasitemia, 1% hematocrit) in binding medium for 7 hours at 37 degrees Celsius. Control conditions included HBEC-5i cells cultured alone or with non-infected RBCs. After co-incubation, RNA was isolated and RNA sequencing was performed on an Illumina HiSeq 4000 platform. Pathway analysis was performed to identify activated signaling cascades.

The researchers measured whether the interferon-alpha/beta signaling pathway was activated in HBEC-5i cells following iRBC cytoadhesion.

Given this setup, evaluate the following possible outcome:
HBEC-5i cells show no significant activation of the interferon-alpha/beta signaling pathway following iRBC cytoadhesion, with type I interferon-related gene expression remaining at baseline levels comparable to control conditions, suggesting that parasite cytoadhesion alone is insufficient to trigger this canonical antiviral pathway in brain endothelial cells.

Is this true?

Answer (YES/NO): NO